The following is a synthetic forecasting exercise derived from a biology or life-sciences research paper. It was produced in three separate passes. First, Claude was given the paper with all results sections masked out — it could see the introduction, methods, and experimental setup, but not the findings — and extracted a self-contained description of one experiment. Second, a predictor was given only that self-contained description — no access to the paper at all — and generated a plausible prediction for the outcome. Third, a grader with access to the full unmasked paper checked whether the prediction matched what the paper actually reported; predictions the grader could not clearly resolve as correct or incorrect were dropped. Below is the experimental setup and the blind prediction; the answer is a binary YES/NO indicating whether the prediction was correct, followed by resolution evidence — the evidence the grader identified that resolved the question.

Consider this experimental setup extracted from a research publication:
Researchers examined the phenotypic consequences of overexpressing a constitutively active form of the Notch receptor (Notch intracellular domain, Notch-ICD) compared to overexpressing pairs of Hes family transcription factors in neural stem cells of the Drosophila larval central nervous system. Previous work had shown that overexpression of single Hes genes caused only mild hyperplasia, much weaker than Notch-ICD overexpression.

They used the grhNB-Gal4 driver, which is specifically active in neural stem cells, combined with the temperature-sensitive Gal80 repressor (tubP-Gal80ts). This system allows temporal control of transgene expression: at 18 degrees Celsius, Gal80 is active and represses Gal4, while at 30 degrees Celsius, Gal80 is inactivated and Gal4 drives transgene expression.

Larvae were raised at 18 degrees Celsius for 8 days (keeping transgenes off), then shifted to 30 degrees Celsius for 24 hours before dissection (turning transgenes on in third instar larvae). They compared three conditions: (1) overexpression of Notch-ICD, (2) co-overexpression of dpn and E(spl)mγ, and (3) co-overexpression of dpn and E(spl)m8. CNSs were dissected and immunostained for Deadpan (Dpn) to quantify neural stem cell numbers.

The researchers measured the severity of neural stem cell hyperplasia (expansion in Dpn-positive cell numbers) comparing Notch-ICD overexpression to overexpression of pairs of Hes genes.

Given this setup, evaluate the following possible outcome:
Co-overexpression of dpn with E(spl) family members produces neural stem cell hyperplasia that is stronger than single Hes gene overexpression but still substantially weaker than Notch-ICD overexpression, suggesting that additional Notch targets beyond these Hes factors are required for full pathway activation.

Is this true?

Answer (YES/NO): YES